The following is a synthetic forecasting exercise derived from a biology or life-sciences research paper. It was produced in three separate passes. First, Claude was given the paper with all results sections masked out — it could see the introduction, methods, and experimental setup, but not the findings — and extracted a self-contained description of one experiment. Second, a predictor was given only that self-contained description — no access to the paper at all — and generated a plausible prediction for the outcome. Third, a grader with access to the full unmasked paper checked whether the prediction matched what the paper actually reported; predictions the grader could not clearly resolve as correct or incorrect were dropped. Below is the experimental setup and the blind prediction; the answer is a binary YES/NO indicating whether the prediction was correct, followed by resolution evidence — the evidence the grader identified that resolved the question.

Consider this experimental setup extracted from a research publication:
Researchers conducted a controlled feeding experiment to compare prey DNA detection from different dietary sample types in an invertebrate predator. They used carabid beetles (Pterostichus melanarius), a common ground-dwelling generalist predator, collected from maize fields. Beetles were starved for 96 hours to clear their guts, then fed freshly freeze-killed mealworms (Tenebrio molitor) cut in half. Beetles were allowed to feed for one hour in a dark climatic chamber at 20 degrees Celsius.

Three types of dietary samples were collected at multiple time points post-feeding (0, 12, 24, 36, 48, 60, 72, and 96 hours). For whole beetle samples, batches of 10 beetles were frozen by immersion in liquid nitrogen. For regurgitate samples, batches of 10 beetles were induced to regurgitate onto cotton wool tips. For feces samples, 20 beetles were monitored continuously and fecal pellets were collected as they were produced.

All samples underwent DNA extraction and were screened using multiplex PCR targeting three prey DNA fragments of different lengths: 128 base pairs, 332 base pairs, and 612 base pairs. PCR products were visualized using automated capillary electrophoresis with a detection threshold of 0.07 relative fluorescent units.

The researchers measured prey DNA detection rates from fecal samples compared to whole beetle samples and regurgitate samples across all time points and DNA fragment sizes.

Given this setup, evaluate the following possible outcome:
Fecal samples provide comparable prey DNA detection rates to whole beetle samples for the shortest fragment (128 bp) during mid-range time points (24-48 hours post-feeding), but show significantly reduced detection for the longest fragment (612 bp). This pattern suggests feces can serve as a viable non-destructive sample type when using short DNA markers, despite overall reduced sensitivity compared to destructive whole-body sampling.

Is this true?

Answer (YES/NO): NO